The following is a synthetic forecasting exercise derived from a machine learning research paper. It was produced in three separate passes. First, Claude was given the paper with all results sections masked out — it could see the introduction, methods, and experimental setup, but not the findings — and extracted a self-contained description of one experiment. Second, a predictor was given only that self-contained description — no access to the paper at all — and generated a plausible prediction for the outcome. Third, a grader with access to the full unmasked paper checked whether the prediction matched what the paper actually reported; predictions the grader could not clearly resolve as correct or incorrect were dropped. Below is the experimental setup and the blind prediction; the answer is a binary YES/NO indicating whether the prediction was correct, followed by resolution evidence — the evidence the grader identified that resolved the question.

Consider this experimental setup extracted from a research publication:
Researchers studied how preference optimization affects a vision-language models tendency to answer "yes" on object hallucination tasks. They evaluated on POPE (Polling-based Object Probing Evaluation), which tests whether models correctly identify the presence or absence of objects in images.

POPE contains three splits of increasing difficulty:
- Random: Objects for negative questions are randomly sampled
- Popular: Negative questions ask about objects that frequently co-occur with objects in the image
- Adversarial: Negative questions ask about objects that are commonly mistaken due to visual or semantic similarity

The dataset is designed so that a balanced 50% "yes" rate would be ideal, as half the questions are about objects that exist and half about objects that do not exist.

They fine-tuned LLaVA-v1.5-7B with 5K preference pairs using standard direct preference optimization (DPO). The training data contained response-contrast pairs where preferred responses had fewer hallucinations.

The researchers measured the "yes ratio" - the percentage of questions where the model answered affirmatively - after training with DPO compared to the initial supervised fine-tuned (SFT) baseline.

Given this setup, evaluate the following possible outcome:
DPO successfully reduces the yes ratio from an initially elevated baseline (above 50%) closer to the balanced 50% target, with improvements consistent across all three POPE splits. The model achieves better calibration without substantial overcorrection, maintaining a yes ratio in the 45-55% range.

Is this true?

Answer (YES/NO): NO